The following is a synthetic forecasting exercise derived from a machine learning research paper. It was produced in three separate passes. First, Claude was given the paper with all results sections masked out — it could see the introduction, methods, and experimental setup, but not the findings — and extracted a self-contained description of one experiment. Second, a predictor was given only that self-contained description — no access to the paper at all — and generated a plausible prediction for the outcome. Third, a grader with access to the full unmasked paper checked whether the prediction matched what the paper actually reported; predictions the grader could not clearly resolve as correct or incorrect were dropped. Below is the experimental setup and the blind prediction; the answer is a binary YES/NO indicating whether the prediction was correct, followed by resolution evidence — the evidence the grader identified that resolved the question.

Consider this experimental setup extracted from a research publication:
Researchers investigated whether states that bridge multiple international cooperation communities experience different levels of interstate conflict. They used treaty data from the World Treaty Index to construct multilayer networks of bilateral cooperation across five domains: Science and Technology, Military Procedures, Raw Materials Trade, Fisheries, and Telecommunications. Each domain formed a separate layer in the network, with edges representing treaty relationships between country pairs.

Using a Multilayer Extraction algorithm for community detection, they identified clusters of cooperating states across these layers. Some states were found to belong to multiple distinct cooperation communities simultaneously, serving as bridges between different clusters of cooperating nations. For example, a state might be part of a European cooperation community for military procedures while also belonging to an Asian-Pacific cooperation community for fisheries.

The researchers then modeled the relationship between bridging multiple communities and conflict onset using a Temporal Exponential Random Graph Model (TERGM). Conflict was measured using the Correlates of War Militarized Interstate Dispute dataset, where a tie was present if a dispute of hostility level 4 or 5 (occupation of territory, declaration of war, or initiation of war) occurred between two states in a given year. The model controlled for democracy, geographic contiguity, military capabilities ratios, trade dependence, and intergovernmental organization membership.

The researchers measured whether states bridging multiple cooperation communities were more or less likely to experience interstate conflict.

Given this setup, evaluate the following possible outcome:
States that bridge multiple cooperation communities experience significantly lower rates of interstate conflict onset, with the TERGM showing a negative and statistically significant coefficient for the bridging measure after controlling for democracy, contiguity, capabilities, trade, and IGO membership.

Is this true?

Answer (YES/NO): NO